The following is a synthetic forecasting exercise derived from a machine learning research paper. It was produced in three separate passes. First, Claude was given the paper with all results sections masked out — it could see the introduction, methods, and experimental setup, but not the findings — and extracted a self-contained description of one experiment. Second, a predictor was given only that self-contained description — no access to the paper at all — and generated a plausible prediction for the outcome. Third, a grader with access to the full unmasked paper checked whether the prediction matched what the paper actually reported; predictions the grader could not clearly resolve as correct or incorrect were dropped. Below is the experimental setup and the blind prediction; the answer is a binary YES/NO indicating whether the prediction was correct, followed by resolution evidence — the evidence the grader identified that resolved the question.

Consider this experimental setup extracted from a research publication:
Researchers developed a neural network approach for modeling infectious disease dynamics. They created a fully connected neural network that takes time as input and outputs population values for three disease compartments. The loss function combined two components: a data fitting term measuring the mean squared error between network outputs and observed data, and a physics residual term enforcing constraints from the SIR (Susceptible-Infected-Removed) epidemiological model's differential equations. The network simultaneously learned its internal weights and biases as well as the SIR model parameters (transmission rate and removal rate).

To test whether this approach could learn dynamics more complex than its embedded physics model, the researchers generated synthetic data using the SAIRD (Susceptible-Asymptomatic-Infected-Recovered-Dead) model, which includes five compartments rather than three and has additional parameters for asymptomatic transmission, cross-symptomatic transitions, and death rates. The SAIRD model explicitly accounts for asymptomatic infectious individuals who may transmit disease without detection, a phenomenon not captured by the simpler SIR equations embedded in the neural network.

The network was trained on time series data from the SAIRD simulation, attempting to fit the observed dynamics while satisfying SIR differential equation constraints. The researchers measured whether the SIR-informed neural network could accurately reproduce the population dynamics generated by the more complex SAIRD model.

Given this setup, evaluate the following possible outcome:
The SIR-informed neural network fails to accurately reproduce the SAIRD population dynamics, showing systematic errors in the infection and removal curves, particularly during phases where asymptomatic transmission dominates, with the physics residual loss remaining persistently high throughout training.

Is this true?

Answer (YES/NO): NO